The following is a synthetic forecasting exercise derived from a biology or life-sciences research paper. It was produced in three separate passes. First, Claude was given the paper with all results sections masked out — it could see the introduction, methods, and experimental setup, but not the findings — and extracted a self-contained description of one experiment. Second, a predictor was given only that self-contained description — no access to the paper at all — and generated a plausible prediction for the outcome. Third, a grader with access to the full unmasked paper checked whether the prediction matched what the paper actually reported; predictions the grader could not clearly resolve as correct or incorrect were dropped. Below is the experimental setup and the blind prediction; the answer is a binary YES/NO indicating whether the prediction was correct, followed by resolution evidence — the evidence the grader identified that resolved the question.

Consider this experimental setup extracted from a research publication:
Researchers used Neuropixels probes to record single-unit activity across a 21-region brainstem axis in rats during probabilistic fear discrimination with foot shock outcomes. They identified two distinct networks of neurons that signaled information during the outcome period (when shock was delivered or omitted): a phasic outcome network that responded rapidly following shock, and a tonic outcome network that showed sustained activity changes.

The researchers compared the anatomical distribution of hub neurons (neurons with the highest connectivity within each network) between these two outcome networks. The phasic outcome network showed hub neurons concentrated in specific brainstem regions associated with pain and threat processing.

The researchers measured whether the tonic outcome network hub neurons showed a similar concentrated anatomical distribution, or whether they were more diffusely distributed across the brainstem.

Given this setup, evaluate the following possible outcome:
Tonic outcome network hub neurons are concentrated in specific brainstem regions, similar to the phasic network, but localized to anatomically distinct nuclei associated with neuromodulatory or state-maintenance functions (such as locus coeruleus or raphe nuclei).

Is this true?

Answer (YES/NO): NO